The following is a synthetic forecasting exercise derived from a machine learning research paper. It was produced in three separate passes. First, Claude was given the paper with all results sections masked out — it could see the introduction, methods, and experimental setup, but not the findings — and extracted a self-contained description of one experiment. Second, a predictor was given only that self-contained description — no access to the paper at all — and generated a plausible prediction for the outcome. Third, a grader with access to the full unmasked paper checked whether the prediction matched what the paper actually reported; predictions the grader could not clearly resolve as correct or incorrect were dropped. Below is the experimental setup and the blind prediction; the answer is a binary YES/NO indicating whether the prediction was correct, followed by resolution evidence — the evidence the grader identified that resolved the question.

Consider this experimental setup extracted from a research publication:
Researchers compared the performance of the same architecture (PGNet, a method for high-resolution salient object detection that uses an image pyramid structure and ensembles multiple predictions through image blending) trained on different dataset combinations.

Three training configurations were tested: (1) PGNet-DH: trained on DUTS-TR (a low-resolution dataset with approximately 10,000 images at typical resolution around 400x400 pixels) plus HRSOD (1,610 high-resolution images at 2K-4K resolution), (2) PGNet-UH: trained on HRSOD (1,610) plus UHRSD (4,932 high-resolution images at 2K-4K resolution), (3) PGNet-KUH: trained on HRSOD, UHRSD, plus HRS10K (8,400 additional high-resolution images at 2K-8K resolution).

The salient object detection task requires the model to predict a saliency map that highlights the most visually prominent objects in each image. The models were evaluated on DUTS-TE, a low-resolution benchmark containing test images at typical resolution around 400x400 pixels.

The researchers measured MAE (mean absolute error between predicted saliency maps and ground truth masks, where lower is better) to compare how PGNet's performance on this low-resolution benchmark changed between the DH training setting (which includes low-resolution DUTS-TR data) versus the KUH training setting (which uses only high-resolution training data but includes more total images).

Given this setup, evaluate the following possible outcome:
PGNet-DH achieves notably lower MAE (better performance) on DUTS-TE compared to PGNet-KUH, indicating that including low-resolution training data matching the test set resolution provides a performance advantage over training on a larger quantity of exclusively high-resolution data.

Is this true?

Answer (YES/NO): YES